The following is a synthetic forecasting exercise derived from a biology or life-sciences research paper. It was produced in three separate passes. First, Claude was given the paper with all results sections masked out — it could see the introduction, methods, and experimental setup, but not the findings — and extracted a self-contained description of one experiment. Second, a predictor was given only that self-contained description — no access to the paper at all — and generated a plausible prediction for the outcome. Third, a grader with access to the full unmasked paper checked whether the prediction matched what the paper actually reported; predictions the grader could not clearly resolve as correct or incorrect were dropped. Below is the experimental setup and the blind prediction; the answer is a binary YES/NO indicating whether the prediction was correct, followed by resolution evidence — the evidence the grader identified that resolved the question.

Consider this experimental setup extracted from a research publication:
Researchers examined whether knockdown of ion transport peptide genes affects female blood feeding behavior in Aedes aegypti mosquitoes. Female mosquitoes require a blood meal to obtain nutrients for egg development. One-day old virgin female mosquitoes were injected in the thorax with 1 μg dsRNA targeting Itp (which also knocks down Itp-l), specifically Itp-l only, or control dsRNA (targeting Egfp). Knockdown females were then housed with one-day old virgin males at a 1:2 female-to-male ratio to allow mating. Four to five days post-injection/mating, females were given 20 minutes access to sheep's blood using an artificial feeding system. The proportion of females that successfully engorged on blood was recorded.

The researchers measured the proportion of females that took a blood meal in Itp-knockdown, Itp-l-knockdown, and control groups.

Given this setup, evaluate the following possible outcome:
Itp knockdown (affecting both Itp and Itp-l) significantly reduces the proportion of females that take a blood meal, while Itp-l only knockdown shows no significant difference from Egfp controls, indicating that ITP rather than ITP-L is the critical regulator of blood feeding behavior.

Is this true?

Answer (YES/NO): NO